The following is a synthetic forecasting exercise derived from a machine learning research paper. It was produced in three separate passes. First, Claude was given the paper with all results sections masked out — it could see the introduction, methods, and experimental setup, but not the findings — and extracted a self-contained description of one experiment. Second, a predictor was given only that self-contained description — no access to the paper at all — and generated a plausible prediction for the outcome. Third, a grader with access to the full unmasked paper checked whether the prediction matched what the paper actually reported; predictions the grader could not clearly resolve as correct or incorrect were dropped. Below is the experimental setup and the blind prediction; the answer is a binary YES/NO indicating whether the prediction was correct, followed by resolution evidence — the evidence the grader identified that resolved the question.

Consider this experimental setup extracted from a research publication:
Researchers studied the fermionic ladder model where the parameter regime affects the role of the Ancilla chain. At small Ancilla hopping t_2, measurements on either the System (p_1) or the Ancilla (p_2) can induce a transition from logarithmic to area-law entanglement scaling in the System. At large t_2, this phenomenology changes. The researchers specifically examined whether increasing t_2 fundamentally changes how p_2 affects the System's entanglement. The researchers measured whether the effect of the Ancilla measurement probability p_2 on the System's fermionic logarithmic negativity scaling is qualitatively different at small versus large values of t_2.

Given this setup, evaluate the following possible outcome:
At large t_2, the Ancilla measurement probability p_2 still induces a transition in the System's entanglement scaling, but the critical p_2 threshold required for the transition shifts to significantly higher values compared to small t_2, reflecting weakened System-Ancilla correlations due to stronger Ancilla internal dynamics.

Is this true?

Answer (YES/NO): NO